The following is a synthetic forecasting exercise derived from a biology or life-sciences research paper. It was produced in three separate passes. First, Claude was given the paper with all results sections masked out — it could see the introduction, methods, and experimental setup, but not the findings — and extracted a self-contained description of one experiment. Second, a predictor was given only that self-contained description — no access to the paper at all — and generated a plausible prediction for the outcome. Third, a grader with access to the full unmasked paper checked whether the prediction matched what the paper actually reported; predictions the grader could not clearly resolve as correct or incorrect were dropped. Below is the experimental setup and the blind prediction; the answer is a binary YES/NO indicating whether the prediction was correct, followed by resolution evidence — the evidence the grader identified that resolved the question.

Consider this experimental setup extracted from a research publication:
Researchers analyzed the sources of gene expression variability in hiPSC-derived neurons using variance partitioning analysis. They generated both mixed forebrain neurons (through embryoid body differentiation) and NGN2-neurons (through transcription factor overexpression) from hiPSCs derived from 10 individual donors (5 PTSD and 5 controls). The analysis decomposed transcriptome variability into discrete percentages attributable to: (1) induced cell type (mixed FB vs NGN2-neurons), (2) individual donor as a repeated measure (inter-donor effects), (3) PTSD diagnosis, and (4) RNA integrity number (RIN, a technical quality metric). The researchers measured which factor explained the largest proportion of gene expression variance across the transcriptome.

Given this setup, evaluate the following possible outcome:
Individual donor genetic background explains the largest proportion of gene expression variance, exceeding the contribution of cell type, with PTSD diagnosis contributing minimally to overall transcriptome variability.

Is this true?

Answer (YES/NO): NO